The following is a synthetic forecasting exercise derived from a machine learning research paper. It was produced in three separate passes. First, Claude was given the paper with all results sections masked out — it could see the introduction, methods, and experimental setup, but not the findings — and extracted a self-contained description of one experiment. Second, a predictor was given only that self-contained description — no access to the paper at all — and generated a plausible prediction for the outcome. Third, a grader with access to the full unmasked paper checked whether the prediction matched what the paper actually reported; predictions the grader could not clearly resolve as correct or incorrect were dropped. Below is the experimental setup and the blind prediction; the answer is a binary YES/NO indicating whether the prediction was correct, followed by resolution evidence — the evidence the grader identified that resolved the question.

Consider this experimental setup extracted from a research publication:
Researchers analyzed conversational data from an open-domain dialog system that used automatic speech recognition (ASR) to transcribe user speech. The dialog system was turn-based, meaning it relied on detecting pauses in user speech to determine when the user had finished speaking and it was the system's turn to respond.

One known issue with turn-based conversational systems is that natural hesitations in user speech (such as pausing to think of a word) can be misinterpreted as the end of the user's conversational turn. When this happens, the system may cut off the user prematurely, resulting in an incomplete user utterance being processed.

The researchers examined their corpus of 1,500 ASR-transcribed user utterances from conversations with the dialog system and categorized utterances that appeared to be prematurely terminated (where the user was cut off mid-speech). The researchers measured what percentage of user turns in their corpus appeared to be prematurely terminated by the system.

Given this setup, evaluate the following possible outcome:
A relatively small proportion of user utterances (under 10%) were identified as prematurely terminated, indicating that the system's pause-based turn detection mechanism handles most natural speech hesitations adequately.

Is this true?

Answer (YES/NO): YES